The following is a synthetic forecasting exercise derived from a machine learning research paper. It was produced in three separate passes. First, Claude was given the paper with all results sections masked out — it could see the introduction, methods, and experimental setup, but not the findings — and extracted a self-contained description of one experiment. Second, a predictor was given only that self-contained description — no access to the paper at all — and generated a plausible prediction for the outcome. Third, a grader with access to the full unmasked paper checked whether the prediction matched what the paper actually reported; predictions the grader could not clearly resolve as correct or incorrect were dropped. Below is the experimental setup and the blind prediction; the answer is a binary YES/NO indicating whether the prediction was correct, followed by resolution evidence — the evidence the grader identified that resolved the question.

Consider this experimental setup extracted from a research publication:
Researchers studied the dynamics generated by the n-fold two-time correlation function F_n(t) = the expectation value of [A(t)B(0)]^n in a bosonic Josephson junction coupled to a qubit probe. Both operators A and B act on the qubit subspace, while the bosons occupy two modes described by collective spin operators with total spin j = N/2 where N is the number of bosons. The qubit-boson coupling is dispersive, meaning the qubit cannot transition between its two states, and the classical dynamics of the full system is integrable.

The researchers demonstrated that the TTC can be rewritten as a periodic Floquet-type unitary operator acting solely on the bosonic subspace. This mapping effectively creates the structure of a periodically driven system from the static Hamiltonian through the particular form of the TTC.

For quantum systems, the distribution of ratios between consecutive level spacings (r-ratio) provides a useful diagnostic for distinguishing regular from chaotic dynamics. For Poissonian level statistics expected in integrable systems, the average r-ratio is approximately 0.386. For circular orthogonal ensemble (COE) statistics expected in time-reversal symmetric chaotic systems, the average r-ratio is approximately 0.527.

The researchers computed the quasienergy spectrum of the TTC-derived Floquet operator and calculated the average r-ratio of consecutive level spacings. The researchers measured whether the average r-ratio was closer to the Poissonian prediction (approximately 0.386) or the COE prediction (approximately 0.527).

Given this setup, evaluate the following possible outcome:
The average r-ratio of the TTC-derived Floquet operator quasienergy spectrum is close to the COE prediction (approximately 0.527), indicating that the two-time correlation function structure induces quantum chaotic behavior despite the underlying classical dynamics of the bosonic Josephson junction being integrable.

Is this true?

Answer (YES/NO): YES